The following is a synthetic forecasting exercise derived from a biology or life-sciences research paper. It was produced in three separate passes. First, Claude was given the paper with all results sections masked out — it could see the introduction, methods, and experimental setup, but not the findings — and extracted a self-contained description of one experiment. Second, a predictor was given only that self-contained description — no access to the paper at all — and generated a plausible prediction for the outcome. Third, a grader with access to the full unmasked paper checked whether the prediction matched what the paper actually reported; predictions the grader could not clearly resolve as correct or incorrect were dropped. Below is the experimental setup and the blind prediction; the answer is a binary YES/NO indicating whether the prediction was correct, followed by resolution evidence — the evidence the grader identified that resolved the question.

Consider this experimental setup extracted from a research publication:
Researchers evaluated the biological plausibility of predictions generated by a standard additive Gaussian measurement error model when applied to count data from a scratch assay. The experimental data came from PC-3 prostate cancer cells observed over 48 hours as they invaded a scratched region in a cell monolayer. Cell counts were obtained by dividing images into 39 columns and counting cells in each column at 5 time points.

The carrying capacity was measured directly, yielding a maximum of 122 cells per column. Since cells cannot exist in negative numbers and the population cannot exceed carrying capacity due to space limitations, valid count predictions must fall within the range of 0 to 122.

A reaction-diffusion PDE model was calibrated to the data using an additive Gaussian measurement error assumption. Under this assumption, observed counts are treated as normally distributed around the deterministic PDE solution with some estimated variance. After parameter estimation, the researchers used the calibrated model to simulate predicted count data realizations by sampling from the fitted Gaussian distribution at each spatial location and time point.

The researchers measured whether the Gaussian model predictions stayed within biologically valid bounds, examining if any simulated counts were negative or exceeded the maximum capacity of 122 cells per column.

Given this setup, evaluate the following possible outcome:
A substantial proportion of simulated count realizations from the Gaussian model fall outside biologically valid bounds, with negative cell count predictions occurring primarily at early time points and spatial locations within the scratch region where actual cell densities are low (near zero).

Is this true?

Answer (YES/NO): YES